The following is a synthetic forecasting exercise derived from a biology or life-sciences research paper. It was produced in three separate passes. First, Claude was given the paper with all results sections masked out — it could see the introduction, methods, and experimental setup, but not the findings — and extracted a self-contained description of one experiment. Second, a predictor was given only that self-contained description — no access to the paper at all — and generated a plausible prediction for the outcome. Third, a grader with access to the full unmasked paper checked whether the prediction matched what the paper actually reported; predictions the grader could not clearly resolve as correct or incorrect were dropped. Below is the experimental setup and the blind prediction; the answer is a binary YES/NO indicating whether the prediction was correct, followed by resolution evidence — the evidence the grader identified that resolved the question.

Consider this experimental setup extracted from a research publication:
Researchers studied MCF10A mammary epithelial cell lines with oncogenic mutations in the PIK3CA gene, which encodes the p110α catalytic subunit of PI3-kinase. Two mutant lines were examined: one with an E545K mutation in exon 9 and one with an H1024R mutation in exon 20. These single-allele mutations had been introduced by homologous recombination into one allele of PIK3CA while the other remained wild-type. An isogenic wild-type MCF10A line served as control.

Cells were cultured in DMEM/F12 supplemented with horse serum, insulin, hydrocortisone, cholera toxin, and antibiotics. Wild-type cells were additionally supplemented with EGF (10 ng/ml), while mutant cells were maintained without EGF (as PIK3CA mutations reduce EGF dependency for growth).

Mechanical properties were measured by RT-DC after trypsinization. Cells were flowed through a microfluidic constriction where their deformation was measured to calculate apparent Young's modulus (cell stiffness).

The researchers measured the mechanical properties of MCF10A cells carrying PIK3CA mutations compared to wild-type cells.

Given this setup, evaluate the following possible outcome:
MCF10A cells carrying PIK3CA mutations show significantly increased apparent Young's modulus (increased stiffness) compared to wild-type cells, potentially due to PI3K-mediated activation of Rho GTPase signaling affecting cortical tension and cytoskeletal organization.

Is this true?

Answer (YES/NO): YES